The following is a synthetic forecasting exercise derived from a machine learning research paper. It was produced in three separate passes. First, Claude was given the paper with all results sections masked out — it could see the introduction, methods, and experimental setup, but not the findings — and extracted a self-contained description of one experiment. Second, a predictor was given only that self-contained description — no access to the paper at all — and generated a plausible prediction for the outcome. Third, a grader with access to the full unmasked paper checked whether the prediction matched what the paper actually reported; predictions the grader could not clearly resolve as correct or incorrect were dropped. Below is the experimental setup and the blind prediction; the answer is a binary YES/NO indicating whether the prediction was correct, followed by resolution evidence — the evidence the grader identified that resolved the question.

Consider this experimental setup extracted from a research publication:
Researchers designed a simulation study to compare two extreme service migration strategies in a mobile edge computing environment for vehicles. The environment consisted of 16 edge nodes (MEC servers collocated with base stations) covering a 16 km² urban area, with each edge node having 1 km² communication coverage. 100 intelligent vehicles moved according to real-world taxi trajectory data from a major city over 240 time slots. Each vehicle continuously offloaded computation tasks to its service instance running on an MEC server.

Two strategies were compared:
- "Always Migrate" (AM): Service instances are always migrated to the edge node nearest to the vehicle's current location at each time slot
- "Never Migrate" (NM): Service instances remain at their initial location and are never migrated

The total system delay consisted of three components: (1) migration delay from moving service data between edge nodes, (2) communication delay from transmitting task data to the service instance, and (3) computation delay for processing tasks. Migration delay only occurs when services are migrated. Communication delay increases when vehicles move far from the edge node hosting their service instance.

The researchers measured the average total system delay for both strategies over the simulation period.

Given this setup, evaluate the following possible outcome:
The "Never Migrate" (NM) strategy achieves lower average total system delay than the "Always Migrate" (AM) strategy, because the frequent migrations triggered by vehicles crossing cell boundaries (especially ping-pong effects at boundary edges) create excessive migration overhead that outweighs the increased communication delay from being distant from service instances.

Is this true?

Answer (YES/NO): NO